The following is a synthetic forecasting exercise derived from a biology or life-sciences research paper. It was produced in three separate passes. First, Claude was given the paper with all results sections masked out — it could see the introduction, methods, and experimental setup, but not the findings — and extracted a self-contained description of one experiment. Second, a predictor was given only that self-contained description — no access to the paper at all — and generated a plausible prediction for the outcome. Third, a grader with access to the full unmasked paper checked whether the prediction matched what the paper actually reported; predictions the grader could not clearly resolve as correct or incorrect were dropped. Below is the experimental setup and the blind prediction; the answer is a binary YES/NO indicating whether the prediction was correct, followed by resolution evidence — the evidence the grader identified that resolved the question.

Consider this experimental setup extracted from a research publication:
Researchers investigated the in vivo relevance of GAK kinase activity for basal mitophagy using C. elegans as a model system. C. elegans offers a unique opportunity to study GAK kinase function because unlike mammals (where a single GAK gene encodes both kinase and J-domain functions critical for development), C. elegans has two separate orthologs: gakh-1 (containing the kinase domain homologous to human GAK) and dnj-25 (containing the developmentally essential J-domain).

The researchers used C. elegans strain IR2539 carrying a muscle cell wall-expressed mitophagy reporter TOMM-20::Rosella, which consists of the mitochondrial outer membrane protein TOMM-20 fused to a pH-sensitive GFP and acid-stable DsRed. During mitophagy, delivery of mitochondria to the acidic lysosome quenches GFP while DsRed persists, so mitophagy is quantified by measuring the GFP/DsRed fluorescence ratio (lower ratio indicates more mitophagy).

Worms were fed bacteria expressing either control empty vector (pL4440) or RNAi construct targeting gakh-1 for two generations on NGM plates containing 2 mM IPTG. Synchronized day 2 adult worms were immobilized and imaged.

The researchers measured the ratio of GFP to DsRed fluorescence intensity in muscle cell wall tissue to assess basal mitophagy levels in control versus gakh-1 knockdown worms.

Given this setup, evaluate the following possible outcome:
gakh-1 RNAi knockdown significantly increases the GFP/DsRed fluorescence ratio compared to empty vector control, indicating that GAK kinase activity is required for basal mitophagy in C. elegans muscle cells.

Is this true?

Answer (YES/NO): NO